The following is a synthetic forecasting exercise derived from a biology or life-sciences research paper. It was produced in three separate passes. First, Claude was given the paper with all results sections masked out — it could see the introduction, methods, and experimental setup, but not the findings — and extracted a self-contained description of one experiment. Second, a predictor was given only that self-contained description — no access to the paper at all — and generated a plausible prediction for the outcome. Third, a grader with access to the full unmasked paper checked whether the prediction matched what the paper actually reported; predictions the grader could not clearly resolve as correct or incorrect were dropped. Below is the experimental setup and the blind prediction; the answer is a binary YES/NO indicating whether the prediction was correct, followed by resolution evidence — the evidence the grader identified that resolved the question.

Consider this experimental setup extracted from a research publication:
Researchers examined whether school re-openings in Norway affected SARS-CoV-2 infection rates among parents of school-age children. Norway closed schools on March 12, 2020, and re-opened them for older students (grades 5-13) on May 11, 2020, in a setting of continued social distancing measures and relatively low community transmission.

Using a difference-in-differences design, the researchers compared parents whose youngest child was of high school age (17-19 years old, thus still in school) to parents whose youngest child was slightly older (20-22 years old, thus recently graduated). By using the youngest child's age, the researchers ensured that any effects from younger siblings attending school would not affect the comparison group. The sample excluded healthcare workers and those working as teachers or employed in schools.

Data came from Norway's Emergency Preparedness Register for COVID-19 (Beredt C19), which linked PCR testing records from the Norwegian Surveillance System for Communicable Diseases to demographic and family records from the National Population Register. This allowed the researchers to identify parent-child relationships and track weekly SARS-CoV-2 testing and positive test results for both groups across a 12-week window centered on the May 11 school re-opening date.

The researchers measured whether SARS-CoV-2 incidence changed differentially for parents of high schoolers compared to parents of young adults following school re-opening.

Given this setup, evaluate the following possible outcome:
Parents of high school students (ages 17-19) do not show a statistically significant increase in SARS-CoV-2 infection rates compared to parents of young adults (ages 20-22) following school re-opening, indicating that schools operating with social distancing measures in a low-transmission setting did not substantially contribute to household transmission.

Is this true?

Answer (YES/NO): YES